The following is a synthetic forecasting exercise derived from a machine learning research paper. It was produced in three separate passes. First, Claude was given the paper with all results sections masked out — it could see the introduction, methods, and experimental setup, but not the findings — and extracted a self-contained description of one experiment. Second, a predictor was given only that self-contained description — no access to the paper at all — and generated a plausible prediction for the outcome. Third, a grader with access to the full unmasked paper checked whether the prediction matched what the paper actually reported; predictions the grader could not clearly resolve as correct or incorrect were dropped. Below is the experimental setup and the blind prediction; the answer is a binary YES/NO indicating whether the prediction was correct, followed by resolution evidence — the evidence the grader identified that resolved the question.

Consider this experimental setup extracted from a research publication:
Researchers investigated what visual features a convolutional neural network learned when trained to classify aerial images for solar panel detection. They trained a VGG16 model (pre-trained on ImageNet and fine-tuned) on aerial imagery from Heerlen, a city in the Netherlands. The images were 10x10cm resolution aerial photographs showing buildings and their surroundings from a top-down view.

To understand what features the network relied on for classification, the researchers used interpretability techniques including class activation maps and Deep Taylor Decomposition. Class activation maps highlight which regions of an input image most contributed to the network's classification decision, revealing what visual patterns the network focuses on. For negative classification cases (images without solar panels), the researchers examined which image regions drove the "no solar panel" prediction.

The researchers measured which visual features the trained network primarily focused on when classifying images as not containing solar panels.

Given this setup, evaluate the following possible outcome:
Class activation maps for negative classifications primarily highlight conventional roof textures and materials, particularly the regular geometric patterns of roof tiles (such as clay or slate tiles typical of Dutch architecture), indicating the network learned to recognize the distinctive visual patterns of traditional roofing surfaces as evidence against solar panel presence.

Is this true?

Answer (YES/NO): NO